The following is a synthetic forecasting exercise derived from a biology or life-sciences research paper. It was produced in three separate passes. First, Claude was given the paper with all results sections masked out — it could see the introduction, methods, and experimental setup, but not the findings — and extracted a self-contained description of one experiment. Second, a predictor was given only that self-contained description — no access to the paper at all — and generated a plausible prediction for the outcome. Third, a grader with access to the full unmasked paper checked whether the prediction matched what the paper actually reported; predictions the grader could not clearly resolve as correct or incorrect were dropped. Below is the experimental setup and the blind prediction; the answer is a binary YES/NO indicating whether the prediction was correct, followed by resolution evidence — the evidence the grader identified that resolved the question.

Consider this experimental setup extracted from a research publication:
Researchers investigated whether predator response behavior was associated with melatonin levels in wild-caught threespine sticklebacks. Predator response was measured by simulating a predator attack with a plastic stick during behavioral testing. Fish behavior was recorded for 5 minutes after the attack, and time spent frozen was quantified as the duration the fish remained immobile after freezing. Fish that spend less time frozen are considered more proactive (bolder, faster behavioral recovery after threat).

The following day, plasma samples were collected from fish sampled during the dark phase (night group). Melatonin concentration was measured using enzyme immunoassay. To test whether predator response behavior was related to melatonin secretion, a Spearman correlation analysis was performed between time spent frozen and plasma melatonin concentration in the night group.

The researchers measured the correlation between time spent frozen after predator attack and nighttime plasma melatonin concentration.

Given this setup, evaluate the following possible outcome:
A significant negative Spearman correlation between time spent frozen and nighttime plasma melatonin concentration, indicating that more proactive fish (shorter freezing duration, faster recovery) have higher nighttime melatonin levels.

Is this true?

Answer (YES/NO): NO